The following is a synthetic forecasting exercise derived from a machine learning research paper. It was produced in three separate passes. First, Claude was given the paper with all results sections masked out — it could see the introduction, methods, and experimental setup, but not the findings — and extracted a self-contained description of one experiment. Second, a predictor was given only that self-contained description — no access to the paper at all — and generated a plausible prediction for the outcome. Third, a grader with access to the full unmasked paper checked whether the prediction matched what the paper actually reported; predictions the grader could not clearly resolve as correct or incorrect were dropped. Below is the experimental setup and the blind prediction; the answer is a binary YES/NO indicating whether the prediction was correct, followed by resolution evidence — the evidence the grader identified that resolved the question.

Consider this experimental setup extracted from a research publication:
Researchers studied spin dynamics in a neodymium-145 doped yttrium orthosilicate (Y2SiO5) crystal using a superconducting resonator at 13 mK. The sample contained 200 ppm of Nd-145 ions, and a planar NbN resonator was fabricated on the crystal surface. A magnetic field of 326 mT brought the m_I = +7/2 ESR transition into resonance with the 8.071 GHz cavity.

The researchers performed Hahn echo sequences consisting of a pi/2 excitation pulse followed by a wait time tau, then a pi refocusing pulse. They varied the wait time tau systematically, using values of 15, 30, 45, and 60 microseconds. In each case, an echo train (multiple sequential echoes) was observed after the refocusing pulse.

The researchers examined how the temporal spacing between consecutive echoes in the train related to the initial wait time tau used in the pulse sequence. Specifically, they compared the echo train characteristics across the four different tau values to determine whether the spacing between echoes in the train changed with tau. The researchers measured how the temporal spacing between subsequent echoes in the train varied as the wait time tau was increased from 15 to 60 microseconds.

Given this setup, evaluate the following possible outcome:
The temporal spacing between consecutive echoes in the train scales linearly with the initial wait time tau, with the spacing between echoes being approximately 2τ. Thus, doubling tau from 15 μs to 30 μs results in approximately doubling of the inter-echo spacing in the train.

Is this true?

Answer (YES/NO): NO